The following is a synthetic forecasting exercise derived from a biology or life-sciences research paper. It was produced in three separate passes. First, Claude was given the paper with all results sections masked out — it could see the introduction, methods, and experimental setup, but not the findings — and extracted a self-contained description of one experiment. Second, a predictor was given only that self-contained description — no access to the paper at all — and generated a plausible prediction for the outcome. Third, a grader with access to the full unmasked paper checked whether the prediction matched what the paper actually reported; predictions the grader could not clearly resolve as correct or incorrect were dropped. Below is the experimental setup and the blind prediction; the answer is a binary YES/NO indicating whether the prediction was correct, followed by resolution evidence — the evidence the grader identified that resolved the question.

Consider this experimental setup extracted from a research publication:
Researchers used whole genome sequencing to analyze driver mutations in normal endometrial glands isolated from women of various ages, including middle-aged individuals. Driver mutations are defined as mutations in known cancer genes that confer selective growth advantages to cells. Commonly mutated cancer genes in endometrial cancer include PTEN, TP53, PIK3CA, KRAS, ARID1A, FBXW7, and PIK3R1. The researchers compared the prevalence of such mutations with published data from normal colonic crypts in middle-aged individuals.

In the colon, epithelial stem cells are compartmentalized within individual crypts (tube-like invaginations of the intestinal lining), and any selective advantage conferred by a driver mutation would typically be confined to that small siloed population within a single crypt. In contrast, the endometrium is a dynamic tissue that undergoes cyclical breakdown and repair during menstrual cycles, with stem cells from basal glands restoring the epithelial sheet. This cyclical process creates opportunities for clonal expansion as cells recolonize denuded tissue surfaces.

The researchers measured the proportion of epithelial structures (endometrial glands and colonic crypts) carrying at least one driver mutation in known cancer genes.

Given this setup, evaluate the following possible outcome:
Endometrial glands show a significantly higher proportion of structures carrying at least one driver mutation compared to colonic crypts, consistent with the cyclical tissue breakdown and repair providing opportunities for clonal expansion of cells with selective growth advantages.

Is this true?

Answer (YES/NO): YES